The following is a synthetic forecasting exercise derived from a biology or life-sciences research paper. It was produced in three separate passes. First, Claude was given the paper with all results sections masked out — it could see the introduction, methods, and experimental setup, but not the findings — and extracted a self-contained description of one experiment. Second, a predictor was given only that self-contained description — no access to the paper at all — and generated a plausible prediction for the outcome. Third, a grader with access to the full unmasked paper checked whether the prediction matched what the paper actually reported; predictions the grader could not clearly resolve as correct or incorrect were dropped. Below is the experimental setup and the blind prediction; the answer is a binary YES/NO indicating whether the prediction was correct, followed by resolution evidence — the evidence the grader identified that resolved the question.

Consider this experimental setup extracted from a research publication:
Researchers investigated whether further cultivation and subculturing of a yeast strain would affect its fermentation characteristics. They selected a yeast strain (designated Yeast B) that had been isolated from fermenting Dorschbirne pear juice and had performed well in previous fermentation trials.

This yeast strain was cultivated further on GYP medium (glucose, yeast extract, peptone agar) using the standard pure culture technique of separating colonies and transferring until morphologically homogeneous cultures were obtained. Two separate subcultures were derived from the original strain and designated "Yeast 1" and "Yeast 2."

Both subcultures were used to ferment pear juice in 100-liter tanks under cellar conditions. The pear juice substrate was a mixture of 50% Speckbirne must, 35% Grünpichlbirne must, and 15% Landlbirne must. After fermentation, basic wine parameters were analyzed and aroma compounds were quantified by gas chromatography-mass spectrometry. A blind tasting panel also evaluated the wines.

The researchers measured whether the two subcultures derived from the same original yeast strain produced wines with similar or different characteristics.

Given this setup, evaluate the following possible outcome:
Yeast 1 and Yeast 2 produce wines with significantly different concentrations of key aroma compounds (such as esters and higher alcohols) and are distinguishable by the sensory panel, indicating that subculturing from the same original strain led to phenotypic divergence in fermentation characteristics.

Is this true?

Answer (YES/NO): NO